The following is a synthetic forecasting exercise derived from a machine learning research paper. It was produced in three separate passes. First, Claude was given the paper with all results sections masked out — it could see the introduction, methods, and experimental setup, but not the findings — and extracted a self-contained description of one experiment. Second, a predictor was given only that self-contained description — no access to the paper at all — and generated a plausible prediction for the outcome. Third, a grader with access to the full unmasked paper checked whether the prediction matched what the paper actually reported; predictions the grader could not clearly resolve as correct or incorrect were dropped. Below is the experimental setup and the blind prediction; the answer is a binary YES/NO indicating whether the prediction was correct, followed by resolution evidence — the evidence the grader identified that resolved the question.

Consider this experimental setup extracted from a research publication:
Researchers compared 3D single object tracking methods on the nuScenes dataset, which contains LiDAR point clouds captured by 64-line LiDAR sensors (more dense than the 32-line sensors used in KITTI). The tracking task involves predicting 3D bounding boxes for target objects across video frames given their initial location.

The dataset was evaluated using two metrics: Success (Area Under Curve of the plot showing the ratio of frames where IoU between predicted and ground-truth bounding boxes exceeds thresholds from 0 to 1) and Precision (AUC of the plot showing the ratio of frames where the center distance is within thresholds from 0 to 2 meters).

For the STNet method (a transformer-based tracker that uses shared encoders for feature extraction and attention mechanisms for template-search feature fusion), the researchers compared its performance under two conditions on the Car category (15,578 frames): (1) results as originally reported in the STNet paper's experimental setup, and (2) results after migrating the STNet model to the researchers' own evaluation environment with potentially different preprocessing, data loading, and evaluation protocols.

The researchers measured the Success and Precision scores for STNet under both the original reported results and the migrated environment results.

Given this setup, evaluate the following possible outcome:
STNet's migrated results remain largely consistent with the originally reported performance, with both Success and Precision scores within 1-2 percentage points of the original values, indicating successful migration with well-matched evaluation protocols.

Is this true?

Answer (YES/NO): NO